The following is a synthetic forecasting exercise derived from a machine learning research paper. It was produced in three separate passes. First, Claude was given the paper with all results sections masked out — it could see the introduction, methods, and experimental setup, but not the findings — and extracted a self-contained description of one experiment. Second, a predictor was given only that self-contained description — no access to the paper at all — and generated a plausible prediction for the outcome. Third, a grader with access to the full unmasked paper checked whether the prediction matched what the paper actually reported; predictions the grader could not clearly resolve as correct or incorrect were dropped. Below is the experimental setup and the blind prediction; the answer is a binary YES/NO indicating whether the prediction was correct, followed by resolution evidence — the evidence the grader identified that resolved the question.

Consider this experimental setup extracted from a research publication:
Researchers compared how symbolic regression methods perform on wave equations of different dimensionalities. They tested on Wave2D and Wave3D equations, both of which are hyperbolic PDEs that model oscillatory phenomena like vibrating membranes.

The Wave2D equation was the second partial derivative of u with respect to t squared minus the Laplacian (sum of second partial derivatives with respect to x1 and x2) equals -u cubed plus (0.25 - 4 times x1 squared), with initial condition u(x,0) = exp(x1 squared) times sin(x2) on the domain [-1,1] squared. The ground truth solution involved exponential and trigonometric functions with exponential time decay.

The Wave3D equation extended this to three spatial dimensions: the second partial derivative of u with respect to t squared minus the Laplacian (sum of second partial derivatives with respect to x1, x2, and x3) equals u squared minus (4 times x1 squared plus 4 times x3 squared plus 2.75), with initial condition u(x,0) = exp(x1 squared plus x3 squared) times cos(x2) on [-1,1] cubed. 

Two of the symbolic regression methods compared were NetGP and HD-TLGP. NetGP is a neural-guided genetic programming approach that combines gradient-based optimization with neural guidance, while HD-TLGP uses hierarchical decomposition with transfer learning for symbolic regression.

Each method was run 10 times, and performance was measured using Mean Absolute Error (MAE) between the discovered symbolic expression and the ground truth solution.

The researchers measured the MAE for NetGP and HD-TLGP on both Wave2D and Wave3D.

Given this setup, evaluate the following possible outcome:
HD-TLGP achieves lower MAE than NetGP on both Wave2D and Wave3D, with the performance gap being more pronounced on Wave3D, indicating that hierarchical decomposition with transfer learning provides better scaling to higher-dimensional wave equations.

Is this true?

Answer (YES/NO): NO